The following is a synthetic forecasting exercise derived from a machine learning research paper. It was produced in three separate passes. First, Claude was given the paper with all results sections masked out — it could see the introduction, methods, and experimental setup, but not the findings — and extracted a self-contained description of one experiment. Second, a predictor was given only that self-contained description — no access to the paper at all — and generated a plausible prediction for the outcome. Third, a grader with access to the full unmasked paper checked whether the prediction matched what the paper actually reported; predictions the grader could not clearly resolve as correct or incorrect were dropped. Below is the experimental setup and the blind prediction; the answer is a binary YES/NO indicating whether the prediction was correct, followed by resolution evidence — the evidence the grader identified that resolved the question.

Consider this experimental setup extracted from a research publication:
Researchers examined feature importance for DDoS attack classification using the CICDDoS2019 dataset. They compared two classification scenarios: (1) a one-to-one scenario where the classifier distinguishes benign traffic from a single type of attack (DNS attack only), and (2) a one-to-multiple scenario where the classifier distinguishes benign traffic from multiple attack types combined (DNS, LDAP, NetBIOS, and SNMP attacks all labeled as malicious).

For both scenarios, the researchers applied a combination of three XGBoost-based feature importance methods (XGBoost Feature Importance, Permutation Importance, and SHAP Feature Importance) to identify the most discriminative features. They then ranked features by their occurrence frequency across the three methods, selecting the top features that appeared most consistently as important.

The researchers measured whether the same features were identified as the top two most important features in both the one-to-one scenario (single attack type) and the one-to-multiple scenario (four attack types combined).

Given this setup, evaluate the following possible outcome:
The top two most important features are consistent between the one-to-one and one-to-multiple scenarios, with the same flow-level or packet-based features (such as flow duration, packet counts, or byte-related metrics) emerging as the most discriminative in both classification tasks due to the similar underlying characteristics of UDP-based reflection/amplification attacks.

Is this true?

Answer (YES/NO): NO